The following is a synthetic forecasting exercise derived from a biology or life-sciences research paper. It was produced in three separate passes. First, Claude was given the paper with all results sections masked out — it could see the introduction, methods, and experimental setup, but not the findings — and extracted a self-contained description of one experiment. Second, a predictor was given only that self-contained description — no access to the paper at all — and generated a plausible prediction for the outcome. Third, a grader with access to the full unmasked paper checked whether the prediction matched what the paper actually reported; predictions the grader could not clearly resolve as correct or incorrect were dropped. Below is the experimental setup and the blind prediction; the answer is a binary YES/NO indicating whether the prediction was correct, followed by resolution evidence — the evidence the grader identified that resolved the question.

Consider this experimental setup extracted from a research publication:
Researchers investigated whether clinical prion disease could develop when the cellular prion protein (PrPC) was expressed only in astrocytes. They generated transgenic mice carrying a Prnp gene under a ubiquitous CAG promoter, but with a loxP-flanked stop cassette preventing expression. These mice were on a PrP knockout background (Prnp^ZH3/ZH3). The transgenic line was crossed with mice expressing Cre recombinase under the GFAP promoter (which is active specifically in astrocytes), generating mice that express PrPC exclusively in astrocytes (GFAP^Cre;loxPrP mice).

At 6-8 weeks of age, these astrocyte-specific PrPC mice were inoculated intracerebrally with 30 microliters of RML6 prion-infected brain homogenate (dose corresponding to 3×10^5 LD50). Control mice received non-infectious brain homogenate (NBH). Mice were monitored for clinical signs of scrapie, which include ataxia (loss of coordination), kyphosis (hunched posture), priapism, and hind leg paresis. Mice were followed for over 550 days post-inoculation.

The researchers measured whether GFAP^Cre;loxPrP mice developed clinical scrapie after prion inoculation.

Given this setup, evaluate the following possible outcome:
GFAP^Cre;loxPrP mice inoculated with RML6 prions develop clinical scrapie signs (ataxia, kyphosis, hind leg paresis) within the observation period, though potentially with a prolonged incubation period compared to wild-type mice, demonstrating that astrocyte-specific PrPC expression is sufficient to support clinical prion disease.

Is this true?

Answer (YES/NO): NO